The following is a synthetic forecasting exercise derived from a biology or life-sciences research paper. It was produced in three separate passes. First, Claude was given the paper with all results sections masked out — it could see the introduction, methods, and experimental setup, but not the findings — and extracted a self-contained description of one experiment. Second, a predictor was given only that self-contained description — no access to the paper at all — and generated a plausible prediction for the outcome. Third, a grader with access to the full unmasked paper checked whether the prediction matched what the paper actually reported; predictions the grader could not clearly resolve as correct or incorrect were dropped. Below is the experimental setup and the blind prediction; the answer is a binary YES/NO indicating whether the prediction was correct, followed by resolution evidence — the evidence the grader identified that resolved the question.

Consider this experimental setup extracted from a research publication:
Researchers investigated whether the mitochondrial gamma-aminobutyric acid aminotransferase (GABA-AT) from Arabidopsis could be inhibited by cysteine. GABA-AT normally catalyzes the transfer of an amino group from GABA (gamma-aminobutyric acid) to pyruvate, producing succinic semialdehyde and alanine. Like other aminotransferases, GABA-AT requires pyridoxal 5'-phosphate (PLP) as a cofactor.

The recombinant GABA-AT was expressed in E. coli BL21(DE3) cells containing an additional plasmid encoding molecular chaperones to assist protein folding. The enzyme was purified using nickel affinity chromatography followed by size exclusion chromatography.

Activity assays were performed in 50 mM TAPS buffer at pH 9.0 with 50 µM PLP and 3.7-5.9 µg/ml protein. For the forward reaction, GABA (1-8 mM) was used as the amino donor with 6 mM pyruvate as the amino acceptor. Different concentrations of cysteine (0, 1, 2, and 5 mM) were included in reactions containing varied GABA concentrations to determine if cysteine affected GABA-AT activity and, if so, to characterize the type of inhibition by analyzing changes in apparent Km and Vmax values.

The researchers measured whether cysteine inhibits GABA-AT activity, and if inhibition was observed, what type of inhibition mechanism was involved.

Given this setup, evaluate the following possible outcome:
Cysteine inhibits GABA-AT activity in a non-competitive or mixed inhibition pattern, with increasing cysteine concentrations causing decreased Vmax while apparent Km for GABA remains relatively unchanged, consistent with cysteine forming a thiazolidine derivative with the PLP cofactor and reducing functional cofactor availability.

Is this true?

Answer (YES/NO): NO